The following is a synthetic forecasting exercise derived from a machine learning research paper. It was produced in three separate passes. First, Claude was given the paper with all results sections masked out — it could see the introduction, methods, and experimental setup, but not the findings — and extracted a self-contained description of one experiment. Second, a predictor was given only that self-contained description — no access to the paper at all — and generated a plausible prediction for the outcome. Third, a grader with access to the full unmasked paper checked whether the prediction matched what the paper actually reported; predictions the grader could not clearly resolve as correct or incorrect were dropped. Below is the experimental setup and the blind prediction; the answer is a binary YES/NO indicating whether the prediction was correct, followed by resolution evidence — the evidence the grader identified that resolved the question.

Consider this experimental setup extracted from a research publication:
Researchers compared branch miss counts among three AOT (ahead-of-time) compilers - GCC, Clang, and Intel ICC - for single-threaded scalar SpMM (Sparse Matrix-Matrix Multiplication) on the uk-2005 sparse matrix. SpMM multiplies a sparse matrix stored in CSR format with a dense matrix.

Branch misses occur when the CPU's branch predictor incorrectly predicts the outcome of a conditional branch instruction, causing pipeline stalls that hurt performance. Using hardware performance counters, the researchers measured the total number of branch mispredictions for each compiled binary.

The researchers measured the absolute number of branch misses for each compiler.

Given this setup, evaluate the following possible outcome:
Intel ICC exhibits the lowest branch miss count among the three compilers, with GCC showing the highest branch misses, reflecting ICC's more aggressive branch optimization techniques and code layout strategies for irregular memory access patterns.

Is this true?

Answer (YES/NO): NO